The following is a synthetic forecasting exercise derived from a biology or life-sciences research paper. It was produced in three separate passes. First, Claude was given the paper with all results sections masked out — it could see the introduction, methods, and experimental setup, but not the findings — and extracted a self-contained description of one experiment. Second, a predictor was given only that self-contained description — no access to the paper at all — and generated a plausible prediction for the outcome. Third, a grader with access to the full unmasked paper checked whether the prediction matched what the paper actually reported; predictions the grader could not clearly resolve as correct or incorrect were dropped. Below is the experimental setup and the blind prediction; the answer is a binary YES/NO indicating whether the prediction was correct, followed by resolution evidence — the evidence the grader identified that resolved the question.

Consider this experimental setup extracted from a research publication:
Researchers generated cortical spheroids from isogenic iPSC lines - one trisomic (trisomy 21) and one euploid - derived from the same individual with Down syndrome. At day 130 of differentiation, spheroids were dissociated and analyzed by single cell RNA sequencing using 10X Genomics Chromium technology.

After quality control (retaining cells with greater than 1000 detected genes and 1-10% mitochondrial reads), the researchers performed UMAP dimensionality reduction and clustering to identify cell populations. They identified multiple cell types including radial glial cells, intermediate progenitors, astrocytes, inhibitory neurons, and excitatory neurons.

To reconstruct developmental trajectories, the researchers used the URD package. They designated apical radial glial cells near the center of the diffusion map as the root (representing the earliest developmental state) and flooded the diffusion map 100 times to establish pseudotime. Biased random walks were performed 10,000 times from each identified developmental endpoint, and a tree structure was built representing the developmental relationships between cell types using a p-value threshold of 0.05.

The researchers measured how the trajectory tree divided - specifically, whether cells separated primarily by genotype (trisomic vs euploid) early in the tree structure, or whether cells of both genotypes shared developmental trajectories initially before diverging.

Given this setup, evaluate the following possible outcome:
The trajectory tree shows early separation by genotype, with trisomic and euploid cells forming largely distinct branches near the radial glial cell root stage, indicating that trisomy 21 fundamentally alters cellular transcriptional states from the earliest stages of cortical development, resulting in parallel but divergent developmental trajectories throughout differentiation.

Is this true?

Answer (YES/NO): NO